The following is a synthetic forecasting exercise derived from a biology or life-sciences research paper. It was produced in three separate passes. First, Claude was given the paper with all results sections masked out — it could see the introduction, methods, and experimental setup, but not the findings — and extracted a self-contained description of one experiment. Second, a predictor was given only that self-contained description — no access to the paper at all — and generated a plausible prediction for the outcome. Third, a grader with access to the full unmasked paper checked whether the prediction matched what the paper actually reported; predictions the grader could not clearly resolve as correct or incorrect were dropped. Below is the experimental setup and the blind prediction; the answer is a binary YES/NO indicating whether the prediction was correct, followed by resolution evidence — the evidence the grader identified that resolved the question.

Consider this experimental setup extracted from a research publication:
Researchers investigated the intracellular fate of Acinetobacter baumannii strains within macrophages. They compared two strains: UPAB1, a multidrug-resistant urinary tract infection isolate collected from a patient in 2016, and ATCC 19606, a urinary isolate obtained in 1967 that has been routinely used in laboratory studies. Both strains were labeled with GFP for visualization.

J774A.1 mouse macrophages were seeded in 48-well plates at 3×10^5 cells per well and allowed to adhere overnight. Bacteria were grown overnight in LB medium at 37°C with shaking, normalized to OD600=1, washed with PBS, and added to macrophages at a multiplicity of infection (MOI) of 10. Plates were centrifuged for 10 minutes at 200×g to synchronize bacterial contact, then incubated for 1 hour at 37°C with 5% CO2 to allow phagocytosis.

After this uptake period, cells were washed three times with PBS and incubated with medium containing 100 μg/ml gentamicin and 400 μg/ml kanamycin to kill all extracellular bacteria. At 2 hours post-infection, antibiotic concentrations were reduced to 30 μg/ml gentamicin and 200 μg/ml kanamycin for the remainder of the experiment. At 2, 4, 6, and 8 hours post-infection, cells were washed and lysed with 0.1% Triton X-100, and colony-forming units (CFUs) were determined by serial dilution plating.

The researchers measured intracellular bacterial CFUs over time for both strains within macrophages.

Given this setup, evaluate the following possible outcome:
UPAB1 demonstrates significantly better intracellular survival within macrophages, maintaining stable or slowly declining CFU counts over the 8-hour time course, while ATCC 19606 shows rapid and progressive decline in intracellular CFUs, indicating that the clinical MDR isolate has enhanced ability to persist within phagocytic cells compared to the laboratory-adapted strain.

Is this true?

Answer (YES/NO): NO